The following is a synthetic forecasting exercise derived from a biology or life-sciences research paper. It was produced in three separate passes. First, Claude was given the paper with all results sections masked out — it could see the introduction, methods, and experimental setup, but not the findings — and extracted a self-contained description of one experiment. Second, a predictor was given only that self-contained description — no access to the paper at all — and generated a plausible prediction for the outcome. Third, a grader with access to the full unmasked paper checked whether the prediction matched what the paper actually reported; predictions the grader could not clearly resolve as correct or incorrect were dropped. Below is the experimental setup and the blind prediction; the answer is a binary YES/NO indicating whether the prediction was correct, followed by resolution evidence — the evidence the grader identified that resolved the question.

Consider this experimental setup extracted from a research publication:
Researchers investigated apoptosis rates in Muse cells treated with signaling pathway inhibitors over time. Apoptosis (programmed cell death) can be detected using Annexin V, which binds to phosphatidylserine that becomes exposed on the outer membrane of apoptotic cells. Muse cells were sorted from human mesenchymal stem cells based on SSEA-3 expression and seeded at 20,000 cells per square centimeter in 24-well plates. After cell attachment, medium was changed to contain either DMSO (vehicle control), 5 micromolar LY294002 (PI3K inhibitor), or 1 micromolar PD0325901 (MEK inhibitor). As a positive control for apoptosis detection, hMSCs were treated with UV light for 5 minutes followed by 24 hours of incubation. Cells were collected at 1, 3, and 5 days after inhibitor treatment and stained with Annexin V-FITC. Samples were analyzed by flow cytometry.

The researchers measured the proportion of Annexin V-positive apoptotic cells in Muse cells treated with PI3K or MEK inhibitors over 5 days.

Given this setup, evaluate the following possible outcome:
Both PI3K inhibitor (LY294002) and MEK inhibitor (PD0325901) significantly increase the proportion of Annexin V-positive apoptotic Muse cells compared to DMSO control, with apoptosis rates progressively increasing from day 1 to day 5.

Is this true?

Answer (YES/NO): NO